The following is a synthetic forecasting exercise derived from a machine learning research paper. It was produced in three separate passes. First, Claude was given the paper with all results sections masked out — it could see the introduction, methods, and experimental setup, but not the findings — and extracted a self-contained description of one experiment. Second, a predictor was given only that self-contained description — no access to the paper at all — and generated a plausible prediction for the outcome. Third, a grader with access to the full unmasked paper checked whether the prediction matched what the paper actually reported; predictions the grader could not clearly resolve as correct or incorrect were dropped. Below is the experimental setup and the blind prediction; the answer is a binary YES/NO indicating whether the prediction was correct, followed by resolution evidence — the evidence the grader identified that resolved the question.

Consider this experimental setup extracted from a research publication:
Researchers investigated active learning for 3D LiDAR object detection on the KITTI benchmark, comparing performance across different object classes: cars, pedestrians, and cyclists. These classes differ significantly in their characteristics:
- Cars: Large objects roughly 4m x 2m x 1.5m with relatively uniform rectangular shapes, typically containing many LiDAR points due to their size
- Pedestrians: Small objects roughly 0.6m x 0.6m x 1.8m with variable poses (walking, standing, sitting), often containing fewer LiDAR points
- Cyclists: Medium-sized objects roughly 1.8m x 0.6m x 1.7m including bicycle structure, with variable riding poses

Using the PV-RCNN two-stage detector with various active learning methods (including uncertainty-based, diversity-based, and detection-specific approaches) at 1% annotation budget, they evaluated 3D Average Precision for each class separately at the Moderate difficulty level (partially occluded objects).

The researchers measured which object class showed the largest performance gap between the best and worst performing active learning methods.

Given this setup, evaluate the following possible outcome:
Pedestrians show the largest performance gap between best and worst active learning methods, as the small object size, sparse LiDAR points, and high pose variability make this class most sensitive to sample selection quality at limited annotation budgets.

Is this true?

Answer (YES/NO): YES